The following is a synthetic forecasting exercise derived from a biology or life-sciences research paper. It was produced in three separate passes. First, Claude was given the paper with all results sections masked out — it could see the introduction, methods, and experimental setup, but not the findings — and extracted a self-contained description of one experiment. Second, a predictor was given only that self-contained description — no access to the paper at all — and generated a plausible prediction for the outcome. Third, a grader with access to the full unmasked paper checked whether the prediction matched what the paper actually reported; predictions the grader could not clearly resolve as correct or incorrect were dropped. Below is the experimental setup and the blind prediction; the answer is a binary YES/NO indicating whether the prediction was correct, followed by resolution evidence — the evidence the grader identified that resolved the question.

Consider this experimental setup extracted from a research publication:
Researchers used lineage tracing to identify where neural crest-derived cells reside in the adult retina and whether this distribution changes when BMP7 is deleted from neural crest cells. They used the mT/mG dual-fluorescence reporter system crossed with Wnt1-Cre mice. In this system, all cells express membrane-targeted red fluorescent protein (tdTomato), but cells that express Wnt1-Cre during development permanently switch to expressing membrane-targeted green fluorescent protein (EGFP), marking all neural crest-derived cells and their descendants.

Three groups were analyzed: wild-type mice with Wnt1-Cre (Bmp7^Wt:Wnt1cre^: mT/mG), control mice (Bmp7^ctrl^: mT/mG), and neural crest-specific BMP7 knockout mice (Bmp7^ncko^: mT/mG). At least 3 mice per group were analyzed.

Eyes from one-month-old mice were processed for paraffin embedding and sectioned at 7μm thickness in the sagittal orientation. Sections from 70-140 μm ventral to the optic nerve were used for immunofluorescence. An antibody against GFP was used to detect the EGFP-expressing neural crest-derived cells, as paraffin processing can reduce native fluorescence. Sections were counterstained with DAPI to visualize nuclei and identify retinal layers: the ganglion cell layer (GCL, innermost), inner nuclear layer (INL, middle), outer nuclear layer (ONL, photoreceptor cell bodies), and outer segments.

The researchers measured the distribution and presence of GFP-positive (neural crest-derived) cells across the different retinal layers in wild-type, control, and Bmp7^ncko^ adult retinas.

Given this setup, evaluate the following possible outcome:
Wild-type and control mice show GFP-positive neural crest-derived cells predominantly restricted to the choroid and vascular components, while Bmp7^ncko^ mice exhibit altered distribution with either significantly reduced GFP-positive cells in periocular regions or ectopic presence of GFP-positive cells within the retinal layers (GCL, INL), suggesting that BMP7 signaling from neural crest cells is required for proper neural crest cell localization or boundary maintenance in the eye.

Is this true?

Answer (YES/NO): NO